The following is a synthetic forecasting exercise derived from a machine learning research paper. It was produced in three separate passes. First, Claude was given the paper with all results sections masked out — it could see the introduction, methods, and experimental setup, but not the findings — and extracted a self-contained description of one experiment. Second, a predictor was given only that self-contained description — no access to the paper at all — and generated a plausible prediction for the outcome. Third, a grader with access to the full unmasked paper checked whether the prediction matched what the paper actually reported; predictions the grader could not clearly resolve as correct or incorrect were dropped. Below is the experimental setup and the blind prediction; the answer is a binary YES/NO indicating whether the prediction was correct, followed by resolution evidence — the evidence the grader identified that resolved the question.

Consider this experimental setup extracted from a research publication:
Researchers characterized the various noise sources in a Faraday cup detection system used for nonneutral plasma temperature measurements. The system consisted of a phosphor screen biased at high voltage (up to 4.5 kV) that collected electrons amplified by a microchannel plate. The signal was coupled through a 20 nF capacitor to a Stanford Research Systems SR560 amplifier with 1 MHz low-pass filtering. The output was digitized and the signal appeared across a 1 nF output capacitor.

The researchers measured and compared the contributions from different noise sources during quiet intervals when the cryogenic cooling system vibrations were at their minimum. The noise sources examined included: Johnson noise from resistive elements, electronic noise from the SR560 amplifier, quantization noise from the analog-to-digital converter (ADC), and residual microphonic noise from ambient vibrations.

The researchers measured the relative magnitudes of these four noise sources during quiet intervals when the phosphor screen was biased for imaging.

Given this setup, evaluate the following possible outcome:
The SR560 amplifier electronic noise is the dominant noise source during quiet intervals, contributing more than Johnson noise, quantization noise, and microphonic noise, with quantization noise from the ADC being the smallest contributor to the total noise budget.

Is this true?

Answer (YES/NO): NO